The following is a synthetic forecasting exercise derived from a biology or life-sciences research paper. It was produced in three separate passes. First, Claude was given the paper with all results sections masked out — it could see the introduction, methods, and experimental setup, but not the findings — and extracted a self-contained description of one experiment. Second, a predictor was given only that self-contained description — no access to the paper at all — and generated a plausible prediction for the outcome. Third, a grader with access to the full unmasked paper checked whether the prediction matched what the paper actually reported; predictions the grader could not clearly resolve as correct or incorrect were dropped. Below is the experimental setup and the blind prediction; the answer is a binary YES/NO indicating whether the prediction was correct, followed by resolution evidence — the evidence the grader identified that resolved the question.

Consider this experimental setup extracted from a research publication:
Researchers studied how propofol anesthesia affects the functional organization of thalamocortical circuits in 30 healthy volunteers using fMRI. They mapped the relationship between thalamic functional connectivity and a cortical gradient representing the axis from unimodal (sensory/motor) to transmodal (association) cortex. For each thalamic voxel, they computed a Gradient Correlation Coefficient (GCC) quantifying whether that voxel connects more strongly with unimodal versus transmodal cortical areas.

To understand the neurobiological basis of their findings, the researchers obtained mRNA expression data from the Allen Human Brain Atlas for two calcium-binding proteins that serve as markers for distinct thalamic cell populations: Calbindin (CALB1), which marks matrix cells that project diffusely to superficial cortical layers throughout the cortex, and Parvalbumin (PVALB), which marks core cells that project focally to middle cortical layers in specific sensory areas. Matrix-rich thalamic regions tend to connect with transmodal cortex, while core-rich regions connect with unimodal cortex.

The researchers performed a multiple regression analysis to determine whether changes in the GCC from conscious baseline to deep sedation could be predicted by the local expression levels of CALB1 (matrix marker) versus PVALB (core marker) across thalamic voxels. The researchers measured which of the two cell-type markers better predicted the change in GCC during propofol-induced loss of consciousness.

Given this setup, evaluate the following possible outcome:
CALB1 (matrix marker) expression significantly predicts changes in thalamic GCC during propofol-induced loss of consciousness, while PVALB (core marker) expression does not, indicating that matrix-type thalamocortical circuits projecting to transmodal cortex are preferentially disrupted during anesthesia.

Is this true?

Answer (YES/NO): NO